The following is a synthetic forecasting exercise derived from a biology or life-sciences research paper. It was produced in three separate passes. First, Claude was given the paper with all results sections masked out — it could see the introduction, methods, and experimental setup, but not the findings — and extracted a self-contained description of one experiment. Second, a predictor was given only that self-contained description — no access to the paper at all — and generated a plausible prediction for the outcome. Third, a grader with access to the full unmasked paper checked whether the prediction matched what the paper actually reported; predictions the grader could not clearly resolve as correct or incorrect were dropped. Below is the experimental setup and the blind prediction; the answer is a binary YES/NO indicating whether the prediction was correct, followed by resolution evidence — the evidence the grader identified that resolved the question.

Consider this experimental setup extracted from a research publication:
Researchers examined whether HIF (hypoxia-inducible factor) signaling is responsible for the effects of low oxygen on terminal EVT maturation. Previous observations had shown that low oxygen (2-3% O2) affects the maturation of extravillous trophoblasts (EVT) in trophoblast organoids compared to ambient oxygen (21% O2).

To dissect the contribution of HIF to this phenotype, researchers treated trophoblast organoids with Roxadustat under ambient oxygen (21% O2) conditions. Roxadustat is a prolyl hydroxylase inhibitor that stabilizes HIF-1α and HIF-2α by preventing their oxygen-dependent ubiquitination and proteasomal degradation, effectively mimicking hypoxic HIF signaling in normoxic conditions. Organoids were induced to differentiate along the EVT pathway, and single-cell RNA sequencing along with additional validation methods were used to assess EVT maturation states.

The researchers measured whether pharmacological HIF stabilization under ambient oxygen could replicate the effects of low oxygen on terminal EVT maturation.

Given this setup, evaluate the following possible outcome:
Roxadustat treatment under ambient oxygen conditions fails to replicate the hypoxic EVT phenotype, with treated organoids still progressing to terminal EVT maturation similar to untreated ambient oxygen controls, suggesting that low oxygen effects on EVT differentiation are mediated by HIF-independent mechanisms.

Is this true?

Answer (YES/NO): NO